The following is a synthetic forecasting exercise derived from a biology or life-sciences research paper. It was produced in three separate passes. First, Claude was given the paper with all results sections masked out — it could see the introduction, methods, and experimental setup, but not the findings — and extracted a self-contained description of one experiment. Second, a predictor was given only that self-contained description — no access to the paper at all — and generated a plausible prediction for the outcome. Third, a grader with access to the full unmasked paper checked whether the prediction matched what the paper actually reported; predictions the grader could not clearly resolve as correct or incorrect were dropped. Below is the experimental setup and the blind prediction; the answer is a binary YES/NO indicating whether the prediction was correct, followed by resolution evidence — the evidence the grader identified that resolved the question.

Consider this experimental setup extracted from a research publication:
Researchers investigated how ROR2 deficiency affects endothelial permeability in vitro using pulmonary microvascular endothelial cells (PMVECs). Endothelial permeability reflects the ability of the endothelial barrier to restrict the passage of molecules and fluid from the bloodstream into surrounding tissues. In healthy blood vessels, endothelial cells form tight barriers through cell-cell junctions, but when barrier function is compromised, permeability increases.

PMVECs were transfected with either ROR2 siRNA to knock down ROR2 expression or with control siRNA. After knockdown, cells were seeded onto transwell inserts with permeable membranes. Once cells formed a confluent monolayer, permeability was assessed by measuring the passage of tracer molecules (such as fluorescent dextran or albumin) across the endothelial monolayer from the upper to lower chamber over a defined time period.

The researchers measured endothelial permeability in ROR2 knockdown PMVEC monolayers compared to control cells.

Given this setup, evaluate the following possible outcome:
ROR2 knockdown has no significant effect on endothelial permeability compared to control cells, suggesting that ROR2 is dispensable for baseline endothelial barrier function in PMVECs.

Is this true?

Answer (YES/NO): NO